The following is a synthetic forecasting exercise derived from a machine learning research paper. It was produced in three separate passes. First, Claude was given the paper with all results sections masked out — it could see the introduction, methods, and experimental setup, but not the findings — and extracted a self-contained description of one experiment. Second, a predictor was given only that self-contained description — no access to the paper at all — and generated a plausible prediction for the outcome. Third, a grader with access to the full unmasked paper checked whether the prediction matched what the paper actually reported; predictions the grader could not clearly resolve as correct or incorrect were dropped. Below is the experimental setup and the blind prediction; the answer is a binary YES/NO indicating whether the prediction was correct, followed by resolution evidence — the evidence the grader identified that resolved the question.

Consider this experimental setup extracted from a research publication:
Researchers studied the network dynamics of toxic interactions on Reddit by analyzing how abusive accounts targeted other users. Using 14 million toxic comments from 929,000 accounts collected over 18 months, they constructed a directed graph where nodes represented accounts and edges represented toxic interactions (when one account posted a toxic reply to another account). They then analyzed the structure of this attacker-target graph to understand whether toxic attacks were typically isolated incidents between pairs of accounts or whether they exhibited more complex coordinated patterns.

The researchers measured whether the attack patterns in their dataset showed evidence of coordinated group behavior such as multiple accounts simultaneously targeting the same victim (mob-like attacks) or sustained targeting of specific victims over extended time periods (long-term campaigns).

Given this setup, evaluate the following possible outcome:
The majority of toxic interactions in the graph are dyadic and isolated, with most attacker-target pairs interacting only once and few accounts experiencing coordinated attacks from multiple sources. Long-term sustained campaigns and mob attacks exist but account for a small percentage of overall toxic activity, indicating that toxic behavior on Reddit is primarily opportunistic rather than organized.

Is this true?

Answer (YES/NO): YES